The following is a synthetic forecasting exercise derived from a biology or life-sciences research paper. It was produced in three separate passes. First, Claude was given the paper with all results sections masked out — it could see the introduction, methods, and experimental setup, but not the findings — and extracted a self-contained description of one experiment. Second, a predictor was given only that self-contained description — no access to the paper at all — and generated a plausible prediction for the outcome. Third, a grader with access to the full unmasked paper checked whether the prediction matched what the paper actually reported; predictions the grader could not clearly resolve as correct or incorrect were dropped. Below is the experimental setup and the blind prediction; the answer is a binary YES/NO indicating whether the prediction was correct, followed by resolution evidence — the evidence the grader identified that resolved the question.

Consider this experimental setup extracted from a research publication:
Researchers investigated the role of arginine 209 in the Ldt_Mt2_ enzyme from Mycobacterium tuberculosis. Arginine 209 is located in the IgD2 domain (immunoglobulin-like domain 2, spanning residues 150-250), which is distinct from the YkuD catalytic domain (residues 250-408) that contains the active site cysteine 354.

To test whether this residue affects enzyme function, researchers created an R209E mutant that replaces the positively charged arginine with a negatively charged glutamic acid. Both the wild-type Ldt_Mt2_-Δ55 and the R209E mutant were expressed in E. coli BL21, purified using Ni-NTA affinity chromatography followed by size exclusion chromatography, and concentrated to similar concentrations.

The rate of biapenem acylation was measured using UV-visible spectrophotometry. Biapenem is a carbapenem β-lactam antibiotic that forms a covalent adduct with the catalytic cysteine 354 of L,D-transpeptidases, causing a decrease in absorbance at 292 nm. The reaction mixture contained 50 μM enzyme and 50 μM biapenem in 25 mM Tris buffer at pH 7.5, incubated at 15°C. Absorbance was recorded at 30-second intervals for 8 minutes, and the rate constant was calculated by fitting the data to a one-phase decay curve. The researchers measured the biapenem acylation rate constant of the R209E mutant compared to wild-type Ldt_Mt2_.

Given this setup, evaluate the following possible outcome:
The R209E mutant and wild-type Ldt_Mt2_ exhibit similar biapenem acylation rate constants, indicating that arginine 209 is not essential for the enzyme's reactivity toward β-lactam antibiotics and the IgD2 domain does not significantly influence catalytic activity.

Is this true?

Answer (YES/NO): NO